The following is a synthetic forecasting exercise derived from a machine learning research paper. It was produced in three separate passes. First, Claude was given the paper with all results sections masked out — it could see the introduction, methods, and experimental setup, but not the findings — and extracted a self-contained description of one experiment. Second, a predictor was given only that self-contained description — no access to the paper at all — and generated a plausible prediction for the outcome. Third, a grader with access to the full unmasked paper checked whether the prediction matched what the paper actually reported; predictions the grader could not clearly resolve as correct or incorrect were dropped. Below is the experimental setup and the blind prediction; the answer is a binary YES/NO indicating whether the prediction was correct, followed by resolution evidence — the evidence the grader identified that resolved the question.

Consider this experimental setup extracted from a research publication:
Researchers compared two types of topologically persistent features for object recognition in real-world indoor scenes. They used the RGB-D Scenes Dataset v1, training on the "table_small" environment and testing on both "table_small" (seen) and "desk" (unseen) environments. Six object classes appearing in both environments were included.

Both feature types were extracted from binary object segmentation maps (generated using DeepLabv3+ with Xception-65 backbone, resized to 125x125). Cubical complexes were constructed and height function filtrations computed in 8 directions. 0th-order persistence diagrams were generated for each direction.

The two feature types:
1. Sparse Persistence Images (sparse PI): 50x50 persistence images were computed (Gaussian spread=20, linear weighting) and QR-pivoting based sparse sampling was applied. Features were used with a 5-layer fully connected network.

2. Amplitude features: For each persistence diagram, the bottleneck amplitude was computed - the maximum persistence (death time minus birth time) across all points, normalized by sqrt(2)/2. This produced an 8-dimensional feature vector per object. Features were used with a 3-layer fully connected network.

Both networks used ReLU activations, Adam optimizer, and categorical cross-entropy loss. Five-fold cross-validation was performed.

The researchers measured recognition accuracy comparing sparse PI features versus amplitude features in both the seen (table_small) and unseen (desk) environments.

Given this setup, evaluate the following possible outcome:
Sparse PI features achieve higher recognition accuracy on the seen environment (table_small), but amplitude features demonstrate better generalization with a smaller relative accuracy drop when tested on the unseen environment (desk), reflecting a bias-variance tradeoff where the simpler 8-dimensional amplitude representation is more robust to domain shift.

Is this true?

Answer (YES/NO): NO